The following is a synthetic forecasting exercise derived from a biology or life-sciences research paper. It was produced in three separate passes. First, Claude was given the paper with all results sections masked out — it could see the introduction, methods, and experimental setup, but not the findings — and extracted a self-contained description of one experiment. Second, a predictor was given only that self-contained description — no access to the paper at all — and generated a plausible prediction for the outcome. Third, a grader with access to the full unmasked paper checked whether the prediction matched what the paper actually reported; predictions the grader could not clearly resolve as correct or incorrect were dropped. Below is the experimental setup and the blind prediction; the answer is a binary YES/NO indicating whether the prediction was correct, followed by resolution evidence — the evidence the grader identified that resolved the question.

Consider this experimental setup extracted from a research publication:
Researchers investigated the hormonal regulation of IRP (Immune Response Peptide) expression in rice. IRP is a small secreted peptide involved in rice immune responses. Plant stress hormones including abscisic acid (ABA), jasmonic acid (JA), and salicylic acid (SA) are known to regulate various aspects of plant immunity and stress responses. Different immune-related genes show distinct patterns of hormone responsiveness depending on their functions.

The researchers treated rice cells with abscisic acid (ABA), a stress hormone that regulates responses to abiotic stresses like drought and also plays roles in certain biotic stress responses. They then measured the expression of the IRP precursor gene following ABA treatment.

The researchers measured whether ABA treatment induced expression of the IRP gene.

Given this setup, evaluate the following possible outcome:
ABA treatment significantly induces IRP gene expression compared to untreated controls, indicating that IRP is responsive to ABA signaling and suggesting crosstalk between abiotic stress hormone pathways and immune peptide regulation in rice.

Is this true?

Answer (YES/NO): YES